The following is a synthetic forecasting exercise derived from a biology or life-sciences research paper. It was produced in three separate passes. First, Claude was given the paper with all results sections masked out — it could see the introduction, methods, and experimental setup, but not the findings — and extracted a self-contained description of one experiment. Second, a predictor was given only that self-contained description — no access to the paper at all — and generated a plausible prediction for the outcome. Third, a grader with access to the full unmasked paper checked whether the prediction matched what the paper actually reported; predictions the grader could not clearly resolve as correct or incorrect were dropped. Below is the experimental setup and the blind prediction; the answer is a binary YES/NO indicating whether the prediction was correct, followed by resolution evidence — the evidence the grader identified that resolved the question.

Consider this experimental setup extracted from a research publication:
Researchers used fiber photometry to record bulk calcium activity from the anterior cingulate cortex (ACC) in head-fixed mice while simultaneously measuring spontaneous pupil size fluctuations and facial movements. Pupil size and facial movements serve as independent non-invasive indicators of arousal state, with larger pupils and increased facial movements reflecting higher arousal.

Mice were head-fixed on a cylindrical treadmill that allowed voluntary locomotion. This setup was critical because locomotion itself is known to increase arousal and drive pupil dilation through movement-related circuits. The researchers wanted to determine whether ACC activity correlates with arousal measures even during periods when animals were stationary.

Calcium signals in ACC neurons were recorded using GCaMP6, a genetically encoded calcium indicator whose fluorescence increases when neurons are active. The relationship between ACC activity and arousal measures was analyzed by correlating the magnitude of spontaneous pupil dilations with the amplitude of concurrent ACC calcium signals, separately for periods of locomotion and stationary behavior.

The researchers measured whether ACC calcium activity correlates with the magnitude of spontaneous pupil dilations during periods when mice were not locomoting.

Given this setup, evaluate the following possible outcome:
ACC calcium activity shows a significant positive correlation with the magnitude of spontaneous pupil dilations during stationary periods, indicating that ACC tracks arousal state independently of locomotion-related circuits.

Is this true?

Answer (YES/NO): YES